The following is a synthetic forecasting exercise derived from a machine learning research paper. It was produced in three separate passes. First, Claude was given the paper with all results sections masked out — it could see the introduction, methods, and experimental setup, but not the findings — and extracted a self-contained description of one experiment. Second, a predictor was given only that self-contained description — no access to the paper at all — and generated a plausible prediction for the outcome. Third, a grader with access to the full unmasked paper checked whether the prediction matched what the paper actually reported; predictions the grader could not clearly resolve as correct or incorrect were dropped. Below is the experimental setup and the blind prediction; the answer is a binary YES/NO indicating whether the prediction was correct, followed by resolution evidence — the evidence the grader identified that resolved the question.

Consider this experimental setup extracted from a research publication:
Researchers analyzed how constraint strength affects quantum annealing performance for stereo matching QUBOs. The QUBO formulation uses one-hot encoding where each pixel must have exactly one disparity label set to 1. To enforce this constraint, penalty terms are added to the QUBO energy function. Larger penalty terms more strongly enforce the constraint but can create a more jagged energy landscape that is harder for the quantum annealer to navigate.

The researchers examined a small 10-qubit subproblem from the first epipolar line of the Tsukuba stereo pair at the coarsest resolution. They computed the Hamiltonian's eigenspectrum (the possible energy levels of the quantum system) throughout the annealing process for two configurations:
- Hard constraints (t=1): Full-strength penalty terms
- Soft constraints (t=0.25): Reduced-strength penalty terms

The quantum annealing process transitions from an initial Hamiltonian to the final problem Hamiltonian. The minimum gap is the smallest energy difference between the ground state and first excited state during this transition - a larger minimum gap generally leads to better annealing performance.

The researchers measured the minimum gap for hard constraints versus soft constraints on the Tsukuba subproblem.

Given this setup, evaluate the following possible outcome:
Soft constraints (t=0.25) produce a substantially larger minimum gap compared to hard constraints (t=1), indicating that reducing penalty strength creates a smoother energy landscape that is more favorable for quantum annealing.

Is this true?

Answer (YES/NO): YES